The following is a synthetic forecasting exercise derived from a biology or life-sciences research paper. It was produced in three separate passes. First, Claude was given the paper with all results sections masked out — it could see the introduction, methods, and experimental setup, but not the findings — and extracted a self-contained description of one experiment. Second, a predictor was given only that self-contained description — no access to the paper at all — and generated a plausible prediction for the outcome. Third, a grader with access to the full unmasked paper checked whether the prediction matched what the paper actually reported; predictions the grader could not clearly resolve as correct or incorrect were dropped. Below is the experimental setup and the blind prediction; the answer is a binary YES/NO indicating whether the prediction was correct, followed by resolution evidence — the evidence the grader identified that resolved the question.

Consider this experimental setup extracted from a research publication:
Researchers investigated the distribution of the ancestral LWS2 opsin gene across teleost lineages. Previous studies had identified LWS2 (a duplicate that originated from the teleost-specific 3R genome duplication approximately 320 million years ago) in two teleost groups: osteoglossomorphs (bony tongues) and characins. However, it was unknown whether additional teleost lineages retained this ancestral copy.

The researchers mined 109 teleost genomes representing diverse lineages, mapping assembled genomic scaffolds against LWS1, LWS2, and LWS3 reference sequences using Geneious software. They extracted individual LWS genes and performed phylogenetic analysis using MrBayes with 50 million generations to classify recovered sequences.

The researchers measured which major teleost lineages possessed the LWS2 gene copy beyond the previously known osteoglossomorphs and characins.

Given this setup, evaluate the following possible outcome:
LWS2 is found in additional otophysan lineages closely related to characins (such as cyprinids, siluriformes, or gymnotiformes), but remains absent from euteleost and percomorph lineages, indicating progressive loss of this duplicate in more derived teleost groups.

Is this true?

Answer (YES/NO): NO